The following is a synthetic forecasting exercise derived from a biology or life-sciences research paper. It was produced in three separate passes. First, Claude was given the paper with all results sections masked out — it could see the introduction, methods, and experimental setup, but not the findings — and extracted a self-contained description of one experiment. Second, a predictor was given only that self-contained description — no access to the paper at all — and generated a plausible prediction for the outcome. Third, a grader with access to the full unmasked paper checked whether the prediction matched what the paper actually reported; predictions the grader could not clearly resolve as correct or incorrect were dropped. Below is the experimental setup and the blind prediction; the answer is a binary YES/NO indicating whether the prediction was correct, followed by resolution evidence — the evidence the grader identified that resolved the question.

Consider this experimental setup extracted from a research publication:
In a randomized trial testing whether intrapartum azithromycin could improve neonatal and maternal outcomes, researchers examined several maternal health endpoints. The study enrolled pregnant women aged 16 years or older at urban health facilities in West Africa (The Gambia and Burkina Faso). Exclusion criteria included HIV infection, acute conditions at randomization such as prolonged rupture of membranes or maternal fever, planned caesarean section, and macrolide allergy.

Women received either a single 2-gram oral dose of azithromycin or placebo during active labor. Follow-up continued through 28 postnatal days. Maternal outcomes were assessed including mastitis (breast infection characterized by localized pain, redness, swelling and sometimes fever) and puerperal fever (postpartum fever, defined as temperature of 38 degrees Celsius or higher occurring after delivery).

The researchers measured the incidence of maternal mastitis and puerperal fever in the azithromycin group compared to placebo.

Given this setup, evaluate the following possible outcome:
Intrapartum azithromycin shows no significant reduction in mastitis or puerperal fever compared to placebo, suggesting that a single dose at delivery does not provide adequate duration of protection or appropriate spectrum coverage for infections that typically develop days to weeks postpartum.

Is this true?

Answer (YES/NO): NO